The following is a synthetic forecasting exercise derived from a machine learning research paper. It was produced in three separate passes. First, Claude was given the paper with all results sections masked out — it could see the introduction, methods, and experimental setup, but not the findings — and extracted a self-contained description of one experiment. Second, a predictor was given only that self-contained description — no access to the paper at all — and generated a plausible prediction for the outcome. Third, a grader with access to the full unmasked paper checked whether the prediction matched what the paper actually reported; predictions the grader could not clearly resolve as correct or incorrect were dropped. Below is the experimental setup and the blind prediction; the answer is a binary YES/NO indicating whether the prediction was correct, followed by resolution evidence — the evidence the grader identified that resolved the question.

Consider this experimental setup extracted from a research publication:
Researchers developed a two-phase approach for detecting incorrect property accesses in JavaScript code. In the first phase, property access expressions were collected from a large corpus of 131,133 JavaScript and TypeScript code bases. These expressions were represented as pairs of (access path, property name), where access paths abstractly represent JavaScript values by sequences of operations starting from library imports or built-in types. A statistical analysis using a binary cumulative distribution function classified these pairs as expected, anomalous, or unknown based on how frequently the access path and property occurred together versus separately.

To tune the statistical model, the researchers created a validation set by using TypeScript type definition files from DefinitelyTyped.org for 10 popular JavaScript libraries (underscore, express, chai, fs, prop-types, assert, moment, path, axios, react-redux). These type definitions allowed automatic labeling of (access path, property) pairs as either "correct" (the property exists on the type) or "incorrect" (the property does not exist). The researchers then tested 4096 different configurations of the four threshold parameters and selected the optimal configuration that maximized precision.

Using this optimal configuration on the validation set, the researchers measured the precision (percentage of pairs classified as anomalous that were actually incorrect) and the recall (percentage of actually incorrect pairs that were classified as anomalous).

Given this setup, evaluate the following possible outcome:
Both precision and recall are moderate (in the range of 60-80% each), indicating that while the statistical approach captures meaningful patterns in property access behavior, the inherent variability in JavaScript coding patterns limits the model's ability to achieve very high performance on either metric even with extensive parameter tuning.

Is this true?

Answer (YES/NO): NO